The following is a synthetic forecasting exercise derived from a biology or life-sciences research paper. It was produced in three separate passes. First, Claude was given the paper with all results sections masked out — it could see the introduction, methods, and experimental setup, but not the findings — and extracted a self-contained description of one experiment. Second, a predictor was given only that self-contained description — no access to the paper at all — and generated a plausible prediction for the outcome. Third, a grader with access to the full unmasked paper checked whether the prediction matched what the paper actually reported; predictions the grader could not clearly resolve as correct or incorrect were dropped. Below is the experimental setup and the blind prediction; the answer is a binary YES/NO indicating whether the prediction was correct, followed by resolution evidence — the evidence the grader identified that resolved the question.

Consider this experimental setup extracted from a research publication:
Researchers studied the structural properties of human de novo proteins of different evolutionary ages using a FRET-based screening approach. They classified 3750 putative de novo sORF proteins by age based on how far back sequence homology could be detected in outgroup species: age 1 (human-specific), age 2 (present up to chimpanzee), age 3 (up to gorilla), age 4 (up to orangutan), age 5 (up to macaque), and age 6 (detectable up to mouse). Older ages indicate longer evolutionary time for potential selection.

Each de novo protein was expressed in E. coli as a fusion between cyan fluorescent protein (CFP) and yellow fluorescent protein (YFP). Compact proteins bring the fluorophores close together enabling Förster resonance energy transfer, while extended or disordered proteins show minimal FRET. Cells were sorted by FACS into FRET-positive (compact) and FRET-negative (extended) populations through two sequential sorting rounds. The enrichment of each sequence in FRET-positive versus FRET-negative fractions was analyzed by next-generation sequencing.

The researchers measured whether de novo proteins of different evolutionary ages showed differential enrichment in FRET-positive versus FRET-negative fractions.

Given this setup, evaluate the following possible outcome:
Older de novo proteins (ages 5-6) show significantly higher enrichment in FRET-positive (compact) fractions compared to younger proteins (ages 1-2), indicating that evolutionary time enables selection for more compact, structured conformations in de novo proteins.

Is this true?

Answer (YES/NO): NO